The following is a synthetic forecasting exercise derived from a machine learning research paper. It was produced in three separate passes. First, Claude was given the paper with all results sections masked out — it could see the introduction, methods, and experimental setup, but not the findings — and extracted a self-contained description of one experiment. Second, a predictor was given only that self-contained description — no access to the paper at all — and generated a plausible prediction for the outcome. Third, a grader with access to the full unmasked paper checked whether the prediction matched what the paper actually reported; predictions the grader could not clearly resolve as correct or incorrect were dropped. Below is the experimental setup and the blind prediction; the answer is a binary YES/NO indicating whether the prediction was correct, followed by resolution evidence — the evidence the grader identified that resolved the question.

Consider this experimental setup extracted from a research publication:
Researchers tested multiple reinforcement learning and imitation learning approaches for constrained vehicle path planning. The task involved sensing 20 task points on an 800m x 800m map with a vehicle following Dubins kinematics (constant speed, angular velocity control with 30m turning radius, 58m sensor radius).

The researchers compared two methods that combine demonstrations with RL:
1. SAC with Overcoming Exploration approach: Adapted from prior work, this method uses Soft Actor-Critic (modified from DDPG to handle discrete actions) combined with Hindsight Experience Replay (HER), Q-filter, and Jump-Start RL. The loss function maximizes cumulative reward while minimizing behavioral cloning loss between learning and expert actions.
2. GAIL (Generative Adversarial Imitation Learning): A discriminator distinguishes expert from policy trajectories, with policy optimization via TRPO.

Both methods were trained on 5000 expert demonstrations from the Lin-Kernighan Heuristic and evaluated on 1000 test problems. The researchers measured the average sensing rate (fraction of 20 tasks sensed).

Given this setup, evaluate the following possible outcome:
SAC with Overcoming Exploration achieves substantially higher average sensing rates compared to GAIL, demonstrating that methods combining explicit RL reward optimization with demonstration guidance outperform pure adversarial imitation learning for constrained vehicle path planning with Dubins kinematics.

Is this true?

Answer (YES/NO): NO